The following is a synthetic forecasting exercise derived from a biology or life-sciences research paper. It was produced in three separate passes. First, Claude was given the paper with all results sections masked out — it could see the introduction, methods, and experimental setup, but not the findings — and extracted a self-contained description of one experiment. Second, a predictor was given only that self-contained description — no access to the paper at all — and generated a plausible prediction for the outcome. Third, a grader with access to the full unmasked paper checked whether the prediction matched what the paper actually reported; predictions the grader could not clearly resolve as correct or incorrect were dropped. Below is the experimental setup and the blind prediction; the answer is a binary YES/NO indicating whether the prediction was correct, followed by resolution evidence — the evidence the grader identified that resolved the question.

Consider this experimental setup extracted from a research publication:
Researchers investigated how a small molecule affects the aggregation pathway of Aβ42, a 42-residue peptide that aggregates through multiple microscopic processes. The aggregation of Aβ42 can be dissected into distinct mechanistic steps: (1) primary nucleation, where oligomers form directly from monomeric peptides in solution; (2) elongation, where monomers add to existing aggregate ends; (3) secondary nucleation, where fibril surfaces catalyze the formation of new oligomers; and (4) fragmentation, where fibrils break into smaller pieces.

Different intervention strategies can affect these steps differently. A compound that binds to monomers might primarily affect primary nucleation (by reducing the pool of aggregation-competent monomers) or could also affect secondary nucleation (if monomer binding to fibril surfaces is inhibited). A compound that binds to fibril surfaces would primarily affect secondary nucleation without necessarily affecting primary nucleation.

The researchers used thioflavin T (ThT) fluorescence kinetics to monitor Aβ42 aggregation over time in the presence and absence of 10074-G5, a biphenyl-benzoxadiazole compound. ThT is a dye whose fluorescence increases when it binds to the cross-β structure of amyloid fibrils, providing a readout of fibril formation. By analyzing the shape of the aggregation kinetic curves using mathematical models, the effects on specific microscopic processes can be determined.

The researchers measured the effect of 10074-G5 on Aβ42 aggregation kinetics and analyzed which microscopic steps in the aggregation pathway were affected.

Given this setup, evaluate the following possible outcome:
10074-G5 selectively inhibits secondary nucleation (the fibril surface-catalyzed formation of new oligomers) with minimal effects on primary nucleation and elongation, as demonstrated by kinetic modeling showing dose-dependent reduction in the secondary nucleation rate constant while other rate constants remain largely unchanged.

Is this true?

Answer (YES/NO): NO